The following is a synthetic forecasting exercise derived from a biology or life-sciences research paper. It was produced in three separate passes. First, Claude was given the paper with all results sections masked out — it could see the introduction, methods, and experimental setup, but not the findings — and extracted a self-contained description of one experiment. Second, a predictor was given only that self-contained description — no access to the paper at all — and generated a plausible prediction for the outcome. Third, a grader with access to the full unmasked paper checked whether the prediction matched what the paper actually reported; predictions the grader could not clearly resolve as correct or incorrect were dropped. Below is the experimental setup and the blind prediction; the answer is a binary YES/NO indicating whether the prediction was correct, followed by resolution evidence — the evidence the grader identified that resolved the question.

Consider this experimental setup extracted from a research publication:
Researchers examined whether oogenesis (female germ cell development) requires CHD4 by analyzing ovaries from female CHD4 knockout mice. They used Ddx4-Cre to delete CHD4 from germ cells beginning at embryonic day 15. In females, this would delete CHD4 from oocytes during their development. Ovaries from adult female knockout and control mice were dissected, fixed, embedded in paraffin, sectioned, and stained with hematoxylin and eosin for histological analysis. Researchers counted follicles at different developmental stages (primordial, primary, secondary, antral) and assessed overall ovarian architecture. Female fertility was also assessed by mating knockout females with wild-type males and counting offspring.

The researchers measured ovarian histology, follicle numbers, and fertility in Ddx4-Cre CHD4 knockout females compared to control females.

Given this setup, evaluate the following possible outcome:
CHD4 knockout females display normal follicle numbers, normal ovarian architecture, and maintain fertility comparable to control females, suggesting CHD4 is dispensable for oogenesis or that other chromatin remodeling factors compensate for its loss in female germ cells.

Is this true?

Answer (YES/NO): NO